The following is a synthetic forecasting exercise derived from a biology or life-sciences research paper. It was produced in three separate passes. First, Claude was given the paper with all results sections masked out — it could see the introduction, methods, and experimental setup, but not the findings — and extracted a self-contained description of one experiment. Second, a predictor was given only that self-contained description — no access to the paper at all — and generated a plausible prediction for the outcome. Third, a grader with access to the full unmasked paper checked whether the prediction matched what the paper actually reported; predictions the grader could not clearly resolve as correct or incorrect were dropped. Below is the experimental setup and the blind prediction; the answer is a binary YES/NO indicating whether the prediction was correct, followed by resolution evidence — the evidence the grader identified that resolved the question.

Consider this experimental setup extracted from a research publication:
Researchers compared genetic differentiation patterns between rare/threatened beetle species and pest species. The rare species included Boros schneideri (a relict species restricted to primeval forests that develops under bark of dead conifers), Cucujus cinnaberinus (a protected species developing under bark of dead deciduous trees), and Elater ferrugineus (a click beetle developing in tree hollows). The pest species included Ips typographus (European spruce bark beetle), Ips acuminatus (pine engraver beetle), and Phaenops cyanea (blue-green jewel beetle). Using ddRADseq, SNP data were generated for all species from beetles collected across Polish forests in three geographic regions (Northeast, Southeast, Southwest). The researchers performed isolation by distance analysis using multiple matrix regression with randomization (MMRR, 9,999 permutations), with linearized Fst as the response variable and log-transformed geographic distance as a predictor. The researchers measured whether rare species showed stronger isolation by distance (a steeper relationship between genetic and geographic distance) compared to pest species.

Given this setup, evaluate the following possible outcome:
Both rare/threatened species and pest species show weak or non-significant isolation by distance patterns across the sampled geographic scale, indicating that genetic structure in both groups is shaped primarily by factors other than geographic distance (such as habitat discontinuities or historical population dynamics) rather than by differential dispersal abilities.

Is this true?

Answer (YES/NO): NO